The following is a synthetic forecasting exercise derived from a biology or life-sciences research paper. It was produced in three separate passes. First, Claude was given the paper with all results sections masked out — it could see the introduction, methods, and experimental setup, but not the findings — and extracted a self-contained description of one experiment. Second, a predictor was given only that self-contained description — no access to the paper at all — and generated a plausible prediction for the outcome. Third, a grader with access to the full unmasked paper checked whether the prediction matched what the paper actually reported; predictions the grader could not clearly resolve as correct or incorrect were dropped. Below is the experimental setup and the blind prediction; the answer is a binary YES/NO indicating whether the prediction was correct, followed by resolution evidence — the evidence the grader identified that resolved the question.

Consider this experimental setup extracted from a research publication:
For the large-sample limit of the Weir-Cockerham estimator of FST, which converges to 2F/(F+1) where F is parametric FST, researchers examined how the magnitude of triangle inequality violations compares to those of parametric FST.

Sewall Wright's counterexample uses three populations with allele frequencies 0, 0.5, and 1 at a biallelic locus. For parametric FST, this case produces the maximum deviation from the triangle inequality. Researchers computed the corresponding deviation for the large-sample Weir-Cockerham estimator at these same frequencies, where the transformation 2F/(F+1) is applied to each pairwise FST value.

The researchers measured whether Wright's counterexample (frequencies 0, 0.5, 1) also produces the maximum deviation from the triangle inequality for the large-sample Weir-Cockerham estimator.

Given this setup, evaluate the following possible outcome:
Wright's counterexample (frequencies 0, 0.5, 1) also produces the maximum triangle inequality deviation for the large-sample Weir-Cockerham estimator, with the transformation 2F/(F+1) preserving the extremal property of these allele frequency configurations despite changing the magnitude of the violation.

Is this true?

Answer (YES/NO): NO